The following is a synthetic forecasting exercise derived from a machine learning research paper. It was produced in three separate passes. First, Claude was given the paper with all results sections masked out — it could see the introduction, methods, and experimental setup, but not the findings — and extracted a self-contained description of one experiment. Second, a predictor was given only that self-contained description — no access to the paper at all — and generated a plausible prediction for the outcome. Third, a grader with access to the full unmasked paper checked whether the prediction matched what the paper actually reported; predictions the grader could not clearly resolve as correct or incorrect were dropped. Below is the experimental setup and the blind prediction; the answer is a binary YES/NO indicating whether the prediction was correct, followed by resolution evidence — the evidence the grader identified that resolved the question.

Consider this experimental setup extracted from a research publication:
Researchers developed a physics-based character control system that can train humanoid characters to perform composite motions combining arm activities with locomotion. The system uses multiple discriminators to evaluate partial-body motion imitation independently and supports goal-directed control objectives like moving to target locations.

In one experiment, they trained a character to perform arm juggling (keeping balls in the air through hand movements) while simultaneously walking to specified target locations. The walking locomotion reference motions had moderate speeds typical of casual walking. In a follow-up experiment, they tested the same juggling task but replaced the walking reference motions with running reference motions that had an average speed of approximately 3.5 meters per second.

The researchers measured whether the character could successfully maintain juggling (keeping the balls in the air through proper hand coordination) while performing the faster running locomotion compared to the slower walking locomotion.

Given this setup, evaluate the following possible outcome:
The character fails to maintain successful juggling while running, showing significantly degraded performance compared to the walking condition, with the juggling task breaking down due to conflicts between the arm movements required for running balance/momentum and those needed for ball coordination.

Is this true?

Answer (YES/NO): YES